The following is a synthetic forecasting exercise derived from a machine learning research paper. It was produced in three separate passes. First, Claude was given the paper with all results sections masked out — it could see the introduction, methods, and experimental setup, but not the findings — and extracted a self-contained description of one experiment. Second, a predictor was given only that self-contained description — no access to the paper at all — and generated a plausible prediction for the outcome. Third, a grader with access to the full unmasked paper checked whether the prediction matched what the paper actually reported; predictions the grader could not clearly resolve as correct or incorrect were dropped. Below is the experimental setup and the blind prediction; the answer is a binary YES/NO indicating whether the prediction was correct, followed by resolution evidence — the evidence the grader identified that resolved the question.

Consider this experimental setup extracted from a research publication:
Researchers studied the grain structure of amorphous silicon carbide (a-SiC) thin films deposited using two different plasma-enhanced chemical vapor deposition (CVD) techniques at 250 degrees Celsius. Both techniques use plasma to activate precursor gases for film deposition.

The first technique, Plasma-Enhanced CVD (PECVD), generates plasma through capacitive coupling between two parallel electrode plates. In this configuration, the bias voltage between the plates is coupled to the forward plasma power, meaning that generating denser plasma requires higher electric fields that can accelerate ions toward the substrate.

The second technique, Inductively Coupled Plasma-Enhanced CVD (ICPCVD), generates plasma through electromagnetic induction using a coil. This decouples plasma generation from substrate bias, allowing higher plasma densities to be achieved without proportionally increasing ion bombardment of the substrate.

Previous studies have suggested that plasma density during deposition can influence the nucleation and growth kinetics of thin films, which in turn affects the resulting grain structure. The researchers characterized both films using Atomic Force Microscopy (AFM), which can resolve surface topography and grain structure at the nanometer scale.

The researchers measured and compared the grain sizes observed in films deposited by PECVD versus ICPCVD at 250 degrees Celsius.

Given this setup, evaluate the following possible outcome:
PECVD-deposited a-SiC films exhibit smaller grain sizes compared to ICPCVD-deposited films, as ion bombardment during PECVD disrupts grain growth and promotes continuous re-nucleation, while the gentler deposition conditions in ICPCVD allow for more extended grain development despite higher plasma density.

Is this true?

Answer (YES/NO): NO